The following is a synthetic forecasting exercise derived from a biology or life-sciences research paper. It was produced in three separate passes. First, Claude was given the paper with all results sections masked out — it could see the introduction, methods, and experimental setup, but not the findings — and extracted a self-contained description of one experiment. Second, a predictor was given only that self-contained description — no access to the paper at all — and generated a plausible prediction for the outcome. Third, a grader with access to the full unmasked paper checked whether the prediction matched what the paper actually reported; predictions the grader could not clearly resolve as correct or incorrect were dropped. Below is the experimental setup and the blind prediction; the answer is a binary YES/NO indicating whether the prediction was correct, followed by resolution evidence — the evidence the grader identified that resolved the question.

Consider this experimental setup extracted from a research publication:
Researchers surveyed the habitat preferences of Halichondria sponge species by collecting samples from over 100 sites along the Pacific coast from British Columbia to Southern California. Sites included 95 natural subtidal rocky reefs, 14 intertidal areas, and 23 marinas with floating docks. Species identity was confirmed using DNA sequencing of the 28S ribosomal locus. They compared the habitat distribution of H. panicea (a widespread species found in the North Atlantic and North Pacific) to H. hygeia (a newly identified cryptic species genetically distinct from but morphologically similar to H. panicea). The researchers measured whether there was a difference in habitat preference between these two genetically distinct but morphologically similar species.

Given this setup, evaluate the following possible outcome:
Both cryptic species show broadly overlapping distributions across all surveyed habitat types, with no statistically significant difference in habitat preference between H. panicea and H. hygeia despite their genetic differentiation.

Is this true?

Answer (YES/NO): NO